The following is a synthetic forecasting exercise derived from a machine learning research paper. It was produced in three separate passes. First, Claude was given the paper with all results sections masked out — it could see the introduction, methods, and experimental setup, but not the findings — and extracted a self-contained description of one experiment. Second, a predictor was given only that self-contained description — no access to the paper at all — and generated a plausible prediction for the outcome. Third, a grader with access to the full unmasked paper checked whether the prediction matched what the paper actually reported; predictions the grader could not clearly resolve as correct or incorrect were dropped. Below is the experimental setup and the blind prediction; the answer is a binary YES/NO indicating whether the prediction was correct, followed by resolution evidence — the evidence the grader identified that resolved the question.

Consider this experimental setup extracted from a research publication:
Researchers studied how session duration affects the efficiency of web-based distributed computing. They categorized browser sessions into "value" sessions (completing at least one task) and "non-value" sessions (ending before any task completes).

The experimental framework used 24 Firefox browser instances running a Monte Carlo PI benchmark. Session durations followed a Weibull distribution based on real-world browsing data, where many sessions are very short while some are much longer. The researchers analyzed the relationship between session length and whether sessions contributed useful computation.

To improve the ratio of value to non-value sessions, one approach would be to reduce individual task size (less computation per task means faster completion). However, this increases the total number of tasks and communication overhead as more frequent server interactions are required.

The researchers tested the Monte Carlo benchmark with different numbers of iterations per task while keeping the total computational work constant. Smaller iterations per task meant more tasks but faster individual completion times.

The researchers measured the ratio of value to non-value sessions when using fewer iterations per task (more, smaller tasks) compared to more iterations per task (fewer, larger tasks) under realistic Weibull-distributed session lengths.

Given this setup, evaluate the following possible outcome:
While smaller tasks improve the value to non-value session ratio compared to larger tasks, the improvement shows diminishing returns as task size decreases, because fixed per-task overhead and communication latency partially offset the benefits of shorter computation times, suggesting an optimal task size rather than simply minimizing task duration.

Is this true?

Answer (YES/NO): NO